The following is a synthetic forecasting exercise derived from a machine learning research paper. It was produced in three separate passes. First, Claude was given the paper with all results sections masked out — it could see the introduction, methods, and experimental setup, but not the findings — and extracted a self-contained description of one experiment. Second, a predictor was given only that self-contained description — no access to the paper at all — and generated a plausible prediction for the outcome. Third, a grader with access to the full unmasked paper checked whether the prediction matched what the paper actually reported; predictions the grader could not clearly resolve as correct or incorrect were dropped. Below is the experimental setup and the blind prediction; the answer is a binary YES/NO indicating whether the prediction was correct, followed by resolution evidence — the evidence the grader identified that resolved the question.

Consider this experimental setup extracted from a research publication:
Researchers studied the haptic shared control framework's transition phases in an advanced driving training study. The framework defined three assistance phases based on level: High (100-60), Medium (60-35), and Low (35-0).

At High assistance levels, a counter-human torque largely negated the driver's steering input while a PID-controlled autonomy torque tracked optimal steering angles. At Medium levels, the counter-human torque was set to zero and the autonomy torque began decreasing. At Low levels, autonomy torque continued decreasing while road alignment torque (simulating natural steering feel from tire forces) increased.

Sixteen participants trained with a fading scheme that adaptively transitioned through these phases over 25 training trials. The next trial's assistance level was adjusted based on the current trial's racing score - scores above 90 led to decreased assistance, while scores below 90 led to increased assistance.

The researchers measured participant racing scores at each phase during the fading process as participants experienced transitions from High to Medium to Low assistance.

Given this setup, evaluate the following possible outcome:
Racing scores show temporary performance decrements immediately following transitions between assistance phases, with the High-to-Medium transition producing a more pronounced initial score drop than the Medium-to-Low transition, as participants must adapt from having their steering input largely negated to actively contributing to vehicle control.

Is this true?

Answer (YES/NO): NO